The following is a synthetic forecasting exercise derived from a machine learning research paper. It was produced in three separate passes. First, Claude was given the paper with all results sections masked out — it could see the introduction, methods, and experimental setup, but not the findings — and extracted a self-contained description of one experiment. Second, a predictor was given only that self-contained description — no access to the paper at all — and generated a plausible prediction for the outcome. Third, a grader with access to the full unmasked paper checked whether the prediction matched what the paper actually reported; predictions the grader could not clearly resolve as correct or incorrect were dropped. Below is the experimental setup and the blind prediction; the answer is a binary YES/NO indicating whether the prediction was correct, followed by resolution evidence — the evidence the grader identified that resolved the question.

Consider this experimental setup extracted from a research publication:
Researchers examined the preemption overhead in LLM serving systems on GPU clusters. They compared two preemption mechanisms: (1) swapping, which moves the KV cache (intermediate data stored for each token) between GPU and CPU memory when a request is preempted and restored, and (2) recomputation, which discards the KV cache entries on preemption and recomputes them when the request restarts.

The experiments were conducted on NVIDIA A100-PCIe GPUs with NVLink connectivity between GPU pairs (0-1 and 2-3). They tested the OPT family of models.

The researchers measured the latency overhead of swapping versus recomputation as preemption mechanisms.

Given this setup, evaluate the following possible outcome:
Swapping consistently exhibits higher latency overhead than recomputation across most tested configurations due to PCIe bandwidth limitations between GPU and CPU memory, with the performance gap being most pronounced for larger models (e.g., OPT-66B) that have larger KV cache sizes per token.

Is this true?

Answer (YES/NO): NO